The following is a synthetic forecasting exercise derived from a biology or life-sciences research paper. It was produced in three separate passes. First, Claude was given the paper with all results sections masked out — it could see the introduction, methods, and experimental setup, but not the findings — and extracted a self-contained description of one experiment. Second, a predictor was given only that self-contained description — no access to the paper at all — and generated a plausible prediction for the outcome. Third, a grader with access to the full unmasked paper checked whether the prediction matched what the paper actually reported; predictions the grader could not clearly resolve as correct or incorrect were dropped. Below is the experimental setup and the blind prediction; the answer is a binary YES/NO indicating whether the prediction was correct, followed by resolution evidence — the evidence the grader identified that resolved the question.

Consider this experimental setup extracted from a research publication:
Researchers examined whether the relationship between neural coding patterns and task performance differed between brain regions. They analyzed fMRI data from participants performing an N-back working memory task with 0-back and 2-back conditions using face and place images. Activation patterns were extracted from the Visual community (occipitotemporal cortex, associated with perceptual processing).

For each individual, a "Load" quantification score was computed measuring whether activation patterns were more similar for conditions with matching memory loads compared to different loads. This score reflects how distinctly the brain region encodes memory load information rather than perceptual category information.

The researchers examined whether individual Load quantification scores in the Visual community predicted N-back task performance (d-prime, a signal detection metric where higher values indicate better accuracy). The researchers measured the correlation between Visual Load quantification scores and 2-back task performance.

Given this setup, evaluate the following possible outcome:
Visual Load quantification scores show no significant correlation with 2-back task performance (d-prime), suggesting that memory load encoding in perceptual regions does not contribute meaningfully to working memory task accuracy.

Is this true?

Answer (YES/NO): NO